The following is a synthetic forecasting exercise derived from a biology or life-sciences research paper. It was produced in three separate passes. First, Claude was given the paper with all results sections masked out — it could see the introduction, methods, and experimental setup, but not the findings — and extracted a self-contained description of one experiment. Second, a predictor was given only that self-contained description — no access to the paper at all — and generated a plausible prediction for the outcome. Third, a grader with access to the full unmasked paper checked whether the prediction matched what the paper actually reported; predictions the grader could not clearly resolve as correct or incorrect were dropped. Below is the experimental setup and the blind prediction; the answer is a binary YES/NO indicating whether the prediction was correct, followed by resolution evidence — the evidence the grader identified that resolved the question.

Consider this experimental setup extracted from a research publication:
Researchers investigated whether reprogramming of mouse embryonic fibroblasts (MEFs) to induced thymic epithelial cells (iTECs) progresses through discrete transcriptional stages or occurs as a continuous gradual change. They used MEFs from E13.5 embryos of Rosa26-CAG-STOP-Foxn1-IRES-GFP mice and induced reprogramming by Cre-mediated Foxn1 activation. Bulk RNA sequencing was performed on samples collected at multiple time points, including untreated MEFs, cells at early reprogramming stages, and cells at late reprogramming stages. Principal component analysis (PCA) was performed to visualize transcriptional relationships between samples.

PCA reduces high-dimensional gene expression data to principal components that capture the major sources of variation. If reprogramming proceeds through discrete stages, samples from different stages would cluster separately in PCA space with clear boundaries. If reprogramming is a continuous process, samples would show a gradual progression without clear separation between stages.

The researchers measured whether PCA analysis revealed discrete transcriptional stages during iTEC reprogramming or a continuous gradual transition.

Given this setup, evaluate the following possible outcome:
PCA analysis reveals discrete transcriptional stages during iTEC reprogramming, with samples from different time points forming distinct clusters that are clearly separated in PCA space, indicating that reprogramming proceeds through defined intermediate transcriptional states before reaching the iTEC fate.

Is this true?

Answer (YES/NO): YES